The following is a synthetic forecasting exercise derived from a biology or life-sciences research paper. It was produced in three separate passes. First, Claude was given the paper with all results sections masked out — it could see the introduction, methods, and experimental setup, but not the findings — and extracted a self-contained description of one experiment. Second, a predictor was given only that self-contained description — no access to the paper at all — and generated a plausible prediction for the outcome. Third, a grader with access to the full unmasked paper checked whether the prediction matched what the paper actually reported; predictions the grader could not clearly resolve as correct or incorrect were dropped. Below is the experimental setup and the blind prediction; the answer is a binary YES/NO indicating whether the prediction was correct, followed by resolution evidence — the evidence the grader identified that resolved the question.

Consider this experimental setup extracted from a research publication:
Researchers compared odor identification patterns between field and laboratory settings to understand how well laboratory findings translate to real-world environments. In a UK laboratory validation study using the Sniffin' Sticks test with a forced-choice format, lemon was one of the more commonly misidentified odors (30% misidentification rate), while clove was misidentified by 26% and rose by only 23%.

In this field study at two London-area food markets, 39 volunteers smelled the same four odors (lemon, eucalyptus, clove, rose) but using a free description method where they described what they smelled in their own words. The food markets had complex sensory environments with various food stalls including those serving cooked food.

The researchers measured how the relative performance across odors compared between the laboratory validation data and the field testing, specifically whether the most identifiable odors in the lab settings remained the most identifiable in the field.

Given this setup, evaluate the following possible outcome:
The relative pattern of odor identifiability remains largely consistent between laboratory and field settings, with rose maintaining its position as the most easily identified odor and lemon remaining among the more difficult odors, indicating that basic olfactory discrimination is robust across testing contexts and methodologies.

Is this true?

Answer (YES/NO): NO